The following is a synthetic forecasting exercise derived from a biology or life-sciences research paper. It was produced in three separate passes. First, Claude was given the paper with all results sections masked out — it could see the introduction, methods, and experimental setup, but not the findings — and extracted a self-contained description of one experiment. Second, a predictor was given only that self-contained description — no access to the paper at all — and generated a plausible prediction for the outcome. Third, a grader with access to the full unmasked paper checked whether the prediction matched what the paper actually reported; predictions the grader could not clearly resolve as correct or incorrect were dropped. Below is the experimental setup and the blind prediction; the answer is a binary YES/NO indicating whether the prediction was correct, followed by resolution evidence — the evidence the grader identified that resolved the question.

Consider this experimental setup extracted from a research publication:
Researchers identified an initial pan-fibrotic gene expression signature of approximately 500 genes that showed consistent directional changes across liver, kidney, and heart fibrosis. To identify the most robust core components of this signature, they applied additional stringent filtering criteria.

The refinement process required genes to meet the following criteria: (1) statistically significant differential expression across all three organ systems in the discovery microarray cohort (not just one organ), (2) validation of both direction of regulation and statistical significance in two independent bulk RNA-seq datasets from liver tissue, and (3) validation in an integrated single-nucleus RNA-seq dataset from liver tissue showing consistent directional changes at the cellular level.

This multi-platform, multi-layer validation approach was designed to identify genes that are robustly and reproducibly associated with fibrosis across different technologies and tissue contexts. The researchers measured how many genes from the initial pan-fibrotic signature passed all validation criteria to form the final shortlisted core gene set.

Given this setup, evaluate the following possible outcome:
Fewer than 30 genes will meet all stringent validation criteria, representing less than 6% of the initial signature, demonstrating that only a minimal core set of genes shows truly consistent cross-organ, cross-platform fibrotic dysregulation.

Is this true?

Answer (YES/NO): YES